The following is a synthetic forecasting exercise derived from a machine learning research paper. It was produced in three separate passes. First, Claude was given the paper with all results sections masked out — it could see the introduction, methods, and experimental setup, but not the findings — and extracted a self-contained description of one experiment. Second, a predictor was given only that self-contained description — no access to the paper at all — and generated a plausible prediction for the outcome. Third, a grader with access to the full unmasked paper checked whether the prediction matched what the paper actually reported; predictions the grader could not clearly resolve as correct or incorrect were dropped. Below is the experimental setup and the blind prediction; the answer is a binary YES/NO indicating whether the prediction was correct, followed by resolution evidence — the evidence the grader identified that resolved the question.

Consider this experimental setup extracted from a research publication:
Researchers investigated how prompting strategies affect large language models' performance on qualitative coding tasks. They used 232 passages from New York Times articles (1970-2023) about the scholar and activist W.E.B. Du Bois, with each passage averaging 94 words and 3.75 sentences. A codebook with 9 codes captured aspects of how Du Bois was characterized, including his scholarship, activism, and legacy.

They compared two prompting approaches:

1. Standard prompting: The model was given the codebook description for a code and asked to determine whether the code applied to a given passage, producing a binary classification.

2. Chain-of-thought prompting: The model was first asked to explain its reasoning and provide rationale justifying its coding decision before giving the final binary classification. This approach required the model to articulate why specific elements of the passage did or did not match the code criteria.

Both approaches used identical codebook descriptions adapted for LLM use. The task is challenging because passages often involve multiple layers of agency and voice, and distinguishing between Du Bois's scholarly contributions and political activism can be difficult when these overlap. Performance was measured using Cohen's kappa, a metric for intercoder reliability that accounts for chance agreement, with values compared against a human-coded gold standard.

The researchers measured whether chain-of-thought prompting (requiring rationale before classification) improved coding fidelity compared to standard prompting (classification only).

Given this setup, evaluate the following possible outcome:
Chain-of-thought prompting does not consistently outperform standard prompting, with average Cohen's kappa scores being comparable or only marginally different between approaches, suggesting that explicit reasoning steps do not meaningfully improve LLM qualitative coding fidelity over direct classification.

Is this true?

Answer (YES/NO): NO